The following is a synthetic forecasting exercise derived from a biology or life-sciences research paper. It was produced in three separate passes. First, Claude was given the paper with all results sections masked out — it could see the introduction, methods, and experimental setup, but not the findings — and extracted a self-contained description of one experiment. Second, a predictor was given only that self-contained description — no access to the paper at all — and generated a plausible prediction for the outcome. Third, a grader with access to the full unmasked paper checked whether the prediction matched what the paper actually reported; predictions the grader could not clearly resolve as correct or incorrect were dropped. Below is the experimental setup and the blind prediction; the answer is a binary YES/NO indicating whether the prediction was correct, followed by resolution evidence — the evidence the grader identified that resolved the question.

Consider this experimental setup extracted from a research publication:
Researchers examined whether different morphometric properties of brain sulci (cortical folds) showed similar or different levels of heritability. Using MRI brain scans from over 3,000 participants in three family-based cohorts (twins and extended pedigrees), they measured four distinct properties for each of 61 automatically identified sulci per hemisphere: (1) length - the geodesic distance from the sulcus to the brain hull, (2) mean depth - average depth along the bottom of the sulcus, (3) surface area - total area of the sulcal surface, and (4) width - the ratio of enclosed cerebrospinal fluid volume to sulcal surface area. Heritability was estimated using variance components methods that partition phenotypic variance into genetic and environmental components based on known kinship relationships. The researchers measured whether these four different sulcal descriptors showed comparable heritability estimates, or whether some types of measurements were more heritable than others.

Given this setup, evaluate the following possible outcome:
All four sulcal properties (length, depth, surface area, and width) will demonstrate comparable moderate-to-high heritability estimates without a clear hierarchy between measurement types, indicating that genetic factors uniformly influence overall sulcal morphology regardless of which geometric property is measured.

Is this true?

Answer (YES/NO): NO